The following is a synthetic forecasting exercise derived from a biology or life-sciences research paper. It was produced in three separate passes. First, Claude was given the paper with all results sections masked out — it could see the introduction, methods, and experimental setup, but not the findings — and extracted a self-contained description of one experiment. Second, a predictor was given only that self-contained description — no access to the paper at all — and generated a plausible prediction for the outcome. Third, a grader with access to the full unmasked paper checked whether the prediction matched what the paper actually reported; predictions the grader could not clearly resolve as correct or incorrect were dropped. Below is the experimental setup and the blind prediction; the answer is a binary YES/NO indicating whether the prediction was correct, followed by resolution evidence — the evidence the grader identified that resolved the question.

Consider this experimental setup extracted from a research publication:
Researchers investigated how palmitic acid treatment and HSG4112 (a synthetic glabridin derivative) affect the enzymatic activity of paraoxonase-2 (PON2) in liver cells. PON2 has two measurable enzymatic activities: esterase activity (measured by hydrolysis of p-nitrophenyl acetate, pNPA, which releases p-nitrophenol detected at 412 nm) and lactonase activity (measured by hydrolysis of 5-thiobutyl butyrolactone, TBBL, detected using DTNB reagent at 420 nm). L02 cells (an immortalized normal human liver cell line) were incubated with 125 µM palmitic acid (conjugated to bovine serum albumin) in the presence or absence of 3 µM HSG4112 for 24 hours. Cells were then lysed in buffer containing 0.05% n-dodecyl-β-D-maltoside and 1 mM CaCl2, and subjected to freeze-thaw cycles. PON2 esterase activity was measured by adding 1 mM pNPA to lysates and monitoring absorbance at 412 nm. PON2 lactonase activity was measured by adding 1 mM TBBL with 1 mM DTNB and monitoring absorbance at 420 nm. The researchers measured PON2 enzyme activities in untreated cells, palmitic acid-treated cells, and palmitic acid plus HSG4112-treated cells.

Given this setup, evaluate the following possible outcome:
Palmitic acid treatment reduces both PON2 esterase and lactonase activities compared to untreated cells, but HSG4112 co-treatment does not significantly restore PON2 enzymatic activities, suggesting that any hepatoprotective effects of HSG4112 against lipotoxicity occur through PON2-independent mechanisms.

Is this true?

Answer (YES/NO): NO